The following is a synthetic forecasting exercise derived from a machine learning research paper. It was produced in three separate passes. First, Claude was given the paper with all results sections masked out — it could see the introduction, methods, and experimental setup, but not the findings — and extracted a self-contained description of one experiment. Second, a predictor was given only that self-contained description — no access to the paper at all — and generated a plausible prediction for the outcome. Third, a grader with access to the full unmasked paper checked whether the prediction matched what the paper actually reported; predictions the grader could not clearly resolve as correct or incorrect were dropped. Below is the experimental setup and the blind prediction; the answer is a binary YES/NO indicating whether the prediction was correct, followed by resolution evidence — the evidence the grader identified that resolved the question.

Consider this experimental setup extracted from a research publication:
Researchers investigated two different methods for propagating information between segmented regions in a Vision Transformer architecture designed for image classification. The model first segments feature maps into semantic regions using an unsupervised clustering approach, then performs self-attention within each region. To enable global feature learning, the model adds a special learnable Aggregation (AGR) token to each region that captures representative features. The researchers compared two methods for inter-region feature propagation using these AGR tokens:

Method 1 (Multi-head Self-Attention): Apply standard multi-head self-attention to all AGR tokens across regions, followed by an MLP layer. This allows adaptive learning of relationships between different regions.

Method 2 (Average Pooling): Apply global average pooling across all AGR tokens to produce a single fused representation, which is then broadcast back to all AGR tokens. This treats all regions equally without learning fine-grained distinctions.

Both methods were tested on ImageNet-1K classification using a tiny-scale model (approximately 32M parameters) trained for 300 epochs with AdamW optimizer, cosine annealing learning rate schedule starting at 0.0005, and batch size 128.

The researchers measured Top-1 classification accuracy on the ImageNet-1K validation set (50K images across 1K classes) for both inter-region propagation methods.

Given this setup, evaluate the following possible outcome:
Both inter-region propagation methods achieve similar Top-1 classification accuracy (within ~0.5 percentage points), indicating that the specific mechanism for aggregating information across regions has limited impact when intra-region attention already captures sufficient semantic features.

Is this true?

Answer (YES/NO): YES